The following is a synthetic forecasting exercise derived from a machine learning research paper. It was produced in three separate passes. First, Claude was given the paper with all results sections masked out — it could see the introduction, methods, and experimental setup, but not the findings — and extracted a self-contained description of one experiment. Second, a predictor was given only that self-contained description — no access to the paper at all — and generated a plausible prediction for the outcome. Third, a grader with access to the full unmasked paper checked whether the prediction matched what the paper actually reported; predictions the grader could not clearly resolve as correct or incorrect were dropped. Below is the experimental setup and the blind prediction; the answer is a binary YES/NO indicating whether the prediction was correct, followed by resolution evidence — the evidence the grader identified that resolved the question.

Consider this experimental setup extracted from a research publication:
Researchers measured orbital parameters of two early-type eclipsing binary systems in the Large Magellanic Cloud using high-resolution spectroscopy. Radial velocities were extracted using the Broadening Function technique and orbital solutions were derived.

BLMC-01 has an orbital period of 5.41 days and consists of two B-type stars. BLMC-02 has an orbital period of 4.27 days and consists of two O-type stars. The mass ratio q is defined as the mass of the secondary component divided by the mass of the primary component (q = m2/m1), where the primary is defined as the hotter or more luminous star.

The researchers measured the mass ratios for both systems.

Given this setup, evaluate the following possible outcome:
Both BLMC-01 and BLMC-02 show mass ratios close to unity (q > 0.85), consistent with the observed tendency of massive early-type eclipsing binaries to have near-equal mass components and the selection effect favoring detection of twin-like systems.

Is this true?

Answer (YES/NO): YES